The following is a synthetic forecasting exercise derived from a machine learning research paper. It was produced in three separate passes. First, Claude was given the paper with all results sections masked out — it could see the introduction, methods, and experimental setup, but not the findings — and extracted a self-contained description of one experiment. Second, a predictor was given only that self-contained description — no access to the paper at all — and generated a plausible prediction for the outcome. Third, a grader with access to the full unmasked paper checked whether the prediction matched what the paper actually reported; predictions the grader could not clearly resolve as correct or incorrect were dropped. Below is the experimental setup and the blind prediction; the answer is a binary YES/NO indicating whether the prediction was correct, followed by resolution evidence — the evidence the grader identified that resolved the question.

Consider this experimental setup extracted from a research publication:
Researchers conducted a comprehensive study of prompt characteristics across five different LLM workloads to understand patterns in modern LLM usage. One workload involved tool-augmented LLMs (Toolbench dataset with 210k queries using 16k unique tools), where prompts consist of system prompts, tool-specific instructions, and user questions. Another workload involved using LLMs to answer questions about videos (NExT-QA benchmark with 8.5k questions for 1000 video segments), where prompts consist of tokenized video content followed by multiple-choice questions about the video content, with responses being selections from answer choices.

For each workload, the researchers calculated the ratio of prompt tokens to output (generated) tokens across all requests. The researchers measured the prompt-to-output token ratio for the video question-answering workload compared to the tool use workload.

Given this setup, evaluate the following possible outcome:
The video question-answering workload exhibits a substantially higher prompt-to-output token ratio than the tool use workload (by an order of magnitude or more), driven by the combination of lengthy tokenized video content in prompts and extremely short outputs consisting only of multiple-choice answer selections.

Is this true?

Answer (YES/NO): YES